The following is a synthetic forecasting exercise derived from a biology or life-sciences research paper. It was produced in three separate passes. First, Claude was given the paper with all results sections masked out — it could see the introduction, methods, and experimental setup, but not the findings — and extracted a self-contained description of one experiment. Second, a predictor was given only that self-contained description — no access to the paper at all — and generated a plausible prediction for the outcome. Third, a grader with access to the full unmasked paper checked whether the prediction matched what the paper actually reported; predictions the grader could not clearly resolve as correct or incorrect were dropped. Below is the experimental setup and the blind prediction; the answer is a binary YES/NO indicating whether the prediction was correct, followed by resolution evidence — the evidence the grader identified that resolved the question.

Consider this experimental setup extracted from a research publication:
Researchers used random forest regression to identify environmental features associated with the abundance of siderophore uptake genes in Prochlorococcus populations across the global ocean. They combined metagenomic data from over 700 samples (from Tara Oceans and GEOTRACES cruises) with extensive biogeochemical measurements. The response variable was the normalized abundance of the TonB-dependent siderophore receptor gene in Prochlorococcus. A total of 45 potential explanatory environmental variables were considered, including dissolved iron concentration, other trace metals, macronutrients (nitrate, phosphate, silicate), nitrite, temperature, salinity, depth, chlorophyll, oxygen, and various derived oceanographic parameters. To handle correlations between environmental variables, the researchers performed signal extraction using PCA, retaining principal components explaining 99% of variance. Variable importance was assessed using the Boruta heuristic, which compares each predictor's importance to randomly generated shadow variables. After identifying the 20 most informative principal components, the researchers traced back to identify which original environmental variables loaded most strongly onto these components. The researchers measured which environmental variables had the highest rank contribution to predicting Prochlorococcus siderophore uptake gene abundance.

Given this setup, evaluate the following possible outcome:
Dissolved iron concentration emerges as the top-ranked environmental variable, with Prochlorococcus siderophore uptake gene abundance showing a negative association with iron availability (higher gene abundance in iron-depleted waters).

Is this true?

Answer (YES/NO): NO